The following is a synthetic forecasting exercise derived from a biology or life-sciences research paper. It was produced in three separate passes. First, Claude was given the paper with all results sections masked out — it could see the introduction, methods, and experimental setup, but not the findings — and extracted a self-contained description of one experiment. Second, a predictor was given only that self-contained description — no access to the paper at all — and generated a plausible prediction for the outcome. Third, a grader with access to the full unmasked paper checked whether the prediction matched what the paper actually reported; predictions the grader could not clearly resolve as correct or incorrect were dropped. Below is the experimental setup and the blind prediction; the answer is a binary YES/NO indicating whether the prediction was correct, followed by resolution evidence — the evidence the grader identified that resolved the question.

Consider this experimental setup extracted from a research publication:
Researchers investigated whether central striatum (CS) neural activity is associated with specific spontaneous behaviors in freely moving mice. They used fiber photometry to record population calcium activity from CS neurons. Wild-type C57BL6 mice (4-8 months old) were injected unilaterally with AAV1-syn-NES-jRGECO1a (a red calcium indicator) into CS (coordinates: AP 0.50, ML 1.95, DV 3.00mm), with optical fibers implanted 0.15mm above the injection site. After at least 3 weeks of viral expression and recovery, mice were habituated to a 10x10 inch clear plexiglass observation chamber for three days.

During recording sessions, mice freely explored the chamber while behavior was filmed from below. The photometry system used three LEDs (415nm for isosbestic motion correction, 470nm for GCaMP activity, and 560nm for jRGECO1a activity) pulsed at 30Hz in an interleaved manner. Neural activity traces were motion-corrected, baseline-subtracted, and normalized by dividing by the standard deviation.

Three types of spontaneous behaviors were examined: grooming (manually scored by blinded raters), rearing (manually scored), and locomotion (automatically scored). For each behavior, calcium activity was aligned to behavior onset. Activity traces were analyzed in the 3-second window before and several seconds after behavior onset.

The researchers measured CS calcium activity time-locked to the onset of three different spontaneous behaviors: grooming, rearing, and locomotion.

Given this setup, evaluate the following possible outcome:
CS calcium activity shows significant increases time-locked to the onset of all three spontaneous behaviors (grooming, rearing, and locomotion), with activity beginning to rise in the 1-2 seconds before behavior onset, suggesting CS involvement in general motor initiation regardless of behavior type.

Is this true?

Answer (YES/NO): NO